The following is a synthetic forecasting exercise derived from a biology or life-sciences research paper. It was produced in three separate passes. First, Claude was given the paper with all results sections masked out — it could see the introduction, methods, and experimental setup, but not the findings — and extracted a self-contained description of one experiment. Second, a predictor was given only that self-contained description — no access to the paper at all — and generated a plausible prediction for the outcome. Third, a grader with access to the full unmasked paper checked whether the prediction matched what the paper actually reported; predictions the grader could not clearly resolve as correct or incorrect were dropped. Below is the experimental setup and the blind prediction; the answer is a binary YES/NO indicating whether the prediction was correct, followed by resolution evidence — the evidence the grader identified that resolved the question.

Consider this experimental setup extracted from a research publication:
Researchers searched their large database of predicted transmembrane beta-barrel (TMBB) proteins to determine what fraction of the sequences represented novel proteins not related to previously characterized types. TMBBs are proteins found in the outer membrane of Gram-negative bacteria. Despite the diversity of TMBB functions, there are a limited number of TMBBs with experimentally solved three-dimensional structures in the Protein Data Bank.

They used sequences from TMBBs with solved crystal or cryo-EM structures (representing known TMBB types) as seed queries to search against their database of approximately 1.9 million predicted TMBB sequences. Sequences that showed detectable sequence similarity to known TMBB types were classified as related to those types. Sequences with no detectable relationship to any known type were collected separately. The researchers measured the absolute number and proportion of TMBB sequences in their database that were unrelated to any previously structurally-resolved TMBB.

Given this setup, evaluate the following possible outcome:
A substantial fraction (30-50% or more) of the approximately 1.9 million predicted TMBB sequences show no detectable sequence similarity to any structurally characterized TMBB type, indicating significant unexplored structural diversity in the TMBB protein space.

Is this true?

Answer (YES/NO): NO